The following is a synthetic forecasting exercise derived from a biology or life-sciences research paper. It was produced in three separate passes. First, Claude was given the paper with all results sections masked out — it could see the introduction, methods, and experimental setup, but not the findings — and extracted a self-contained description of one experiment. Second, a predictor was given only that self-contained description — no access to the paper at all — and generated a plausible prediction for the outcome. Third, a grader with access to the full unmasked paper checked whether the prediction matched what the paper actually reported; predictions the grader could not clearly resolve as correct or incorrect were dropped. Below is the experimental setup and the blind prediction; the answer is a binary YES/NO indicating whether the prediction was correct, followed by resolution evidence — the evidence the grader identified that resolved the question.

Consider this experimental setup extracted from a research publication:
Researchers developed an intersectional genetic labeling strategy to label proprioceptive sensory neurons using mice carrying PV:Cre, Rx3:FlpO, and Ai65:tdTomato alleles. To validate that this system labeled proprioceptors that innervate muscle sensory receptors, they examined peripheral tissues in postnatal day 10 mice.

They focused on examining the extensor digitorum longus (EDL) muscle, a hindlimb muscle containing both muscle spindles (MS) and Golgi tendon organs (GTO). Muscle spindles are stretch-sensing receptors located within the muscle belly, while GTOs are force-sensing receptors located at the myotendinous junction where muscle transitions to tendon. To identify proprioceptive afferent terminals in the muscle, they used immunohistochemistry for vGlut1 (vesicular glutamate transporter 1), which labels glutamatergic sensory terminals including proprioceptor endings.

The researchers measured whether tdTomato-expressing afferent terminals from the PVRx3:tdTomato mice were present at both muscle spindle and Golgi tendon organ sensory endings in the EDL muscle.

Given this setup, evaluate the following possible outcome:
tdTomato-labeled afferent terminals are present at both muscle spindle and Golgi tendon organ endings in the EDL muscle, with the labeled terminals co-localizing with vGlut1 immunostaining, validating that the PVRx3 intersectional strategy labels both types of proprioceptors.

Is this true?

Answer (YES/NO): YES